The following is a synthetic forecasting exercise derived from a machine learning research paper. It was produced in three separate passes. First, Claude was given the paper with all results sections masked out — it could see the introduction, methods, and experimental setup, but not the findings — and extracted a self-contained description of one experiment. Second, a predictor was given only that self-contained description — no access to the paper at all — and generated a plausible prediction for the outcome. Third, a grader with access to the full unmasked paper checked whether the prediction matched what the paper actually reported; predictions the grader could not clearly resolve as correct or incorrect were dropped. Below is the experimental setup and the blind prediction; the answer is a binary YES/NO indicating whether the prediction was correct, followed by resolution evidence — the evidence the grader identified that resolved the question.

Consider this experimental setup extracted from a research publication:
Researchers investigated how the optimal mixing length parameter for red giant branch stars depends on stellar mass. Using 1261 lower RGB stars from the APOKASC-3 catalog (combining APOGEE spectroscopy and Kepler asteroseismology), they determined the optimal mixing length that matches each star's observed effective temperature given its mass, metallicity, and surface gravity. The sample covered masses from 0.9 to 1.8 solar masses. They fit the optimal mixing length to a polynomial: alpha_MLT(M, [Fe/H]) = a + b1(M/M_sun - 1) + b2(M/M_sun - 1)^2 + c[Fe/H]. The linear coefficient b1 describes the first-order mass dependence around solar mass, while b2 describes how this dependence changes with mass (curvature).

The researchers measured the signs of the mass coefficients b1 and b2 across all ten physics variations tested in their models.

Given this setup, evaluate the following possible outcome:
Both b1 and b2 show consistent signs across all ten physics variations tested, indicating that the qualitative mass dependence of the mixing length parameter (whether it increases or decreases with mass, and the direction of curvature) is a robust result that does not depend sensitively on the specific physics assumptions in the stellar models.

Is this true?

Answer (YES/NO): YES